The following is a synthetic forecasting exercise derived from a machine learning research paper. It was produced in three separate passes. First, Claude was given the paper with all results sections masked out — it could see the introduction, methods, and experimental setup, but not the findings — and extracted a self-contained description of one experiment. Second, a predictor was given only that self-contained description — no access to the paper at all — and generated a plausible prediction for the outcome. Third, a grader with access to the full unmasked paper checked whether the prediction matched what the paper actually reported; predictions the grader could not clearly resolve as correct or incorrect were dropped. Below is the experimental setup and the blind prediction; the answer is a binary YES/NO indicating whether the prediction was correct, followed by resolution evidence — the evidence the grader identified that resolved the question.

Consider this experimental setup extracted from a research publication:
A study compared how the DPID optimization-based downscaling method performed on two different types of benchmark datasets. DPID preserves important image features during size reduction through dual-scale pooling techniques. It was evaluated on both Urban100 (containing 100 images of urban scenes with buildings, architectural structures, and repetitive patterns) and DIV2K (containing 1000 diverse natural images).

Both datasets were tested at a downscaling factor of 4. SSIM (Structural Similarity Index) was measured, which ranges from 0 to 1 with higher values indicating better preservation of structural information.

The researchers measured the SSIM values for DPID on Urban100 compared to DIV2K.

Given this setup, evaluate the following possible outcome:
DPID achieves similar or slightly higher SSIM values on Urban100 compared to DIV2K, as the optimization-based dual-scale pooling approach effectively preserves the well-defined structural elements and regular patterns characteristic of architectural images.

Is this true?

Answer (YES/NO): YES